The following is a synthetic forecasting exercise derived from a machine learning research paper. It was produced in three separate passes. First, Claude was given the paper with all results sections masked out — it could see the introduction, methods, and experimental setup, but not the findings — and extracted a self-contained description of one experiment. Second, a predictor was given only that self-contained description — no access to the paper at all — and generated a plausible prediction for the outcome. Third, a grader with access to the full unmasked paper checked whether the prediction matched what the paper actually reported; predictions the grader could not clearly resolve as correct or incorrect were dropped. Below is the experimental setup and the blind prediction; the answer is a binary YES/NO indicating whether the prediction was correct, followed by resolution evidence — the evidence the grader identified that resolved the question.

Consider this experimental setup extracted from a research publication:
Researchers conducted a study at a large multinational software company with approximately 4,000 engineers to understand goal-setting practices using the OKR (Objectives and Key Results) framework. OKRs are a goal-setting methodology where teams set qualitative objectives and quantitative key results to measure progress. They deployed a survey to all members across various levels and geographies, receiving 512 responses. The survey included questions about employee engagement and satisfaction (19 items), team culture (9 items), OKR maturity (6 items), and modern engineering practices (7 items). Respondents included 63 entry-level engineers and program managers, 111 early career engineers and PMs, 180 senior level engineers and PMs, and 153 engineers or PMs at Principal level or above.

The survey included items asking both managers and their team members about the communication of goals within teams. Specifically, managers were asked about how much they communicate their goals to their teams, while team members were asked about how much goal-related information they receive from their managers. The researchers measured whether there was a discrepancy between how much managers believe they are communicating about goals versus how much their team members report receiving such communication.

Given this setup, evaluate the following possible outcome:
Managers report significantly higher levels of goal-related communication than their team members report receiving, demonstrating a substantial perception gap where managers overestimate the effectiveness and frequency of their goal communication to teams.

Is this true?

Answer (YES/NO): YES